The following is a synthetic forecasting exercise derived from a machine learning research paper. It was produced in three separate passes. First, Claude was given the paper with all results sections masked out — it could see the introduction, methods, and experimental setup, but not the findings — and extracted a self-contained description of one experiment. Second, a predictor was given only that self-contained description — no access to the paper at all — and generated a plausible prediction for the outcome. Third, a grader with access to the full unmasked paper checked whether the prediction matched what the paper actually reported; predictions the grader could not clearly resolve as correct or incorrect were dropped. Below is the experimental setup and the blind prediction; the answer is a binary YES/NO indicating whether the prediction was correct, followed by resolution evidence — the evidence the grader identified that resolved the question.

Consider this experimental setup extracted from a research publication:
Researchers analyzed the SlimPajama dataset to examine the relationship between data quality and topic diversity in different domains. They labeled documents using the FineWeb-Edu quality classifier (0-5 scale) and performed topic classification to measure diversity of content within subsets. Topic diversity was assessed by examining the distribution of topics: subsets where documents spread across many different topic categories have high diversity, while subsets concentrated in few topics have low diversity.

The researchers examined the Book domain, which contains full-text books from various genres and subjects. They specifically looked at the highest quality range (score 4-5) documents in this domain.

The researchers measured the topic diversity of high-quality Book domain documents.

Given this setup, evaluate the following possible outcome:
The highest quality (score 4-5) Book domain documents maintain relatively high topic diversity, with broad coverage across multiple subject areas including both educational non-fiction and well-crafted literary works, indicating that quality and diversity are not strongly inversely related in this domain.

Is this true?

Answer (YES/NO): NO